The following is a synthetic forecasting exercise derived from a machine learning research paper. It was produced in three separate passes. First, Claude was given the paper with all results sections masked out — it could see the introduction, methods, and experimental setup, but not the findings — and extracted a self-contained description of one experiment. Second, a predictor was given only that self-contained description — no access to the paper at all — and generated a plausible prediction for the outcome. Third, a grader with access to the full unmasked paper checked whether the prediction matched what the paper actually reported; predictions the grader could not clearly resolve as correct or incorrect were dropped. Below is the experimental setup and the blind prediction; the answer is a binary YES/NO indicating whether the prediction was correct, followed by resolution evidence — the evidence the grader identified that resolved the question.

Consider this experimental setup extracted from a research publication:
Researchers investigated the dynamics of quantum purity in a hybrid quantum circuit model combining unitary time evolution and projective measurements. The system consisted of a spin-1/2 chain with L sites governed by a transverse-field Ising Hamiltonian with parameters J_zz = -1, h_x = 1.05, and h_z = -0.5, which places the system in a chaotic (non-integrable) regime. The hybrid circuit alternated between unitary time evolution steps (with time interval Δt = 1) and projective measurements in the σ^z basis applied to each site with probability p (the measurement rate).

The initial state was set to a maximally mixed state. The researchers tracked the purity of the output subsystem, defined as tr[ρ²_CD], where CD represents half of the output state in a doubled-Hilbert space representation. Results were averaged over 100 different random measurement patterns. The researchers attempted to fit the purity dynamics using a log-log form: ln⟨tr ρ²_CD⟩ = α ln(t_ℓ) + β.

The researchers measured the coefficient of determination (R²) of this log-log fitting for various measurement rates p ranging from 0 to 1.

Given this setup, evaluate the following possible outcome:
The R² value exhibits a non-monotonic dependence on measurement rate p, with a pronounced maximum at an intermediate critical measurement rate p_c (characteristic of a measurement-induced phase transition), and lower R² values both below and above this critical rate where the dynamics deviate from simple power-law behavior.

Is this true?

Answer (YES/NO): NO